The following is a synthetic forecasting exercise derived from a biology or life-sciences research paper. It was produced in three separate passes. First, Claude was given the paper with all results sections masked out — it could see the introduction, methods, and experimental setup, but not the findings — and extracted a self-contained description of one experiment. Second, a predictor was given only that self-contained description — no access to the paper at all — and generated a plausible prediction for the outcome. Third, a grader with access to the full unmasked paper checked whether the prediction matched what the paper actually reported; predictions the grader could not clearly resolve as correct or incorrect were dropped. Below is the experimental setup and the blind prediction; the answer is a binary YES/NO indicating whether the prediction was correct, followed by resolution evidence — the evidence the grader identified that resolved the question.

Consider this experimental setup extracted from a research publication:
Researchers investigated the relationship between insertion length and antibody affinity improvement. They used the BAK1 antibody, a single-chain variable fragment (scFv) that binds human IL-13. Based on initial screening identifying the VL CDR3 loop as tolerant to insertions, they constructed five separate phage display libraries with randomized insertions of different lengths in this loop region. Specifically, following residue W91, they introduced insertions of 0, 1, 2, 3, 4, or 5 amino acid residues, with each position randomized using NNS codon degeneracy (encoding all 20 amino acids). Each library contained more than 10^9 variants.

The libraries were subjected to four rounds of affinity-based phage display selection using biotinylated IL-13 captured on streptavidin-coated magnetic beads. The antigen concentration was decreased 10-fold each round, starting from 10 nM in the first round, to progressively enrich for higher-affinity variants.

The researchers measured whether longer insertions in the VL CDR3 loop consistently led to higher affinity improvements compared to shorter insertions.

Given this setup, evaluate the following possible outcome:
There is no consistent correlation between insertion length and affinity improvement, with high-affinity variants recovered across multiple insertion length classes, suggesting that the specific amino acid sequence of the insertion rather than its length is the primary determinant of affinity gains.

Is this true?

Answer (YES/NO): NO